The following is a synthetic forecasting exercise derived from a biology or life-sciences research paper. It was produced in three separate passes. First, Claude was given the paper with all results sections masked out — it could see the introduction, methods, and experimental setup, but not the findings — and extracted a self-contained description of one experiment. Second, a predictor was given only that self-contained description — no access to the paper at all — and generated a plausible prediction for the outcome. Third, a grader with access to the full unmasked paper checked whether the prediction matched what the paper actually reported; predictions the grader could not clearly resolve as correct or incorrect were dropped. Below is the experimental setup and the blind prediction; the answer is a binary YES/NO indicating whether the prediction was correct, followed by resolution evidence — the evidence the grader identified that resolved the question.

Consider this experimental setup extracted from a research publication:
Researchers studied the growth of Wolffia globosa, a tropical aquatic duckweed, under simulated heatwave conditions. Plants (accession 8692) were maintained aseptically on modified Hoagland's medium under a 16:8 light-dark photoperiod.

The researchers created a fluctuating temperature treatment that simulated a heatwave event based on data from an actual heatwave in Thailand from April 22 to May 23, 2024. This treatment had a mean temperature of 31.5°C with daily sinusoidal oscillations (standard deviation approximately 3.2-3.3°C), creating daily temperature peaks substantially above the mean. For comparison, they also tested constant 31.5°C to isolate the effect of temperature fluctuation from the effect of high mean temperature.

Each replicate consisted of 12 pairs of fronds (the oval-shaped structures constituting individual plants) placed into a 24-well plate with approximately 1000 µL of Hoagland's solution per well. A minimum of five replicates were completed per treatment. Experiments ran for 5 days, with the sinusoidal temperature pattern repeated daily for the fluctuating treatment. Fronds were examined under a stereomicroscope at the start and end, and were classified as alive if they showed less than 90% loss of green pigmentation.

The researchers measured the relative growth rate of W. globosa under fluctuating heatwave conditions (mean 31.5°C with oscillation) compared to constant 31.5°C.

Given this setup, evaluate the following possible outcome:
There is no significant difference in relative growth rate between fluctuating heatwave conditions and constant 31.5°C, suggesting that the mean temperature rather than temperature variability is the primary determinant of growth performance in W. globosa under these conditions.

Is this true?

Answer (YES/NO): NO